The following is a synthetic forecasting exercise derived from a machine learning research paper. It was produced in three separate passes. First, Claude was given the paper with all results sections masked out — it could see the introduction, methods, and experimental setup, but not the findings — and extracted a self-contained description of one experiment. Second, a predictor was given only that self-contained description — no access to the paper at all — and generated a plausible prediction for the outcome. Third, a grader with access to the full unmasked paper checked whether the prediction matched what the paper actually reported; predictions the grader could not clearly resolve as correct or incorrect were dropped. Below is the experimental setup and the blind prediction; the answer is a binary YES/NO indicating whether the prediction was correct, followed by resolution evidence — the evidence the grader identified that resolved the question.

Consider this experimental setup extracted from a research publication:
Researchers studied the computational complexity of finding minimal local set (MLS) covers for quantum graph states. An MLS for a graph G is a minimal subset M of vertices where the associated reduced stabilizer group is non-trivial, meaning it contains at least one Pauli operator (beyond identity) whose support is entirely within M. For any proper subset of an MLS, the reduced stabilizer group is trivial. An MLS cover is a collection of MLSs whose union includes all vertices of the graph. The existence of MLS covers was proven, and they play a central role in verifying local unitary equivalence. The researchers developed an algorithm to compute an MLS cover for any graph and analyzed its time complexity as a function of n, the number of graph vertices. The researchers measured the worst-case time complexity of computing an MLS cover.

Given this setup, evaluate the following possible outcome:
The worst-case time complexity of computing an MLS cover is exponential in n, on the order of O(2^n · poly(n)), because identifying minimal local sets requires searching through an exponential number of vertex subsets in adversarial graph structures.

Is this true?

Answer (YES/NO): NO